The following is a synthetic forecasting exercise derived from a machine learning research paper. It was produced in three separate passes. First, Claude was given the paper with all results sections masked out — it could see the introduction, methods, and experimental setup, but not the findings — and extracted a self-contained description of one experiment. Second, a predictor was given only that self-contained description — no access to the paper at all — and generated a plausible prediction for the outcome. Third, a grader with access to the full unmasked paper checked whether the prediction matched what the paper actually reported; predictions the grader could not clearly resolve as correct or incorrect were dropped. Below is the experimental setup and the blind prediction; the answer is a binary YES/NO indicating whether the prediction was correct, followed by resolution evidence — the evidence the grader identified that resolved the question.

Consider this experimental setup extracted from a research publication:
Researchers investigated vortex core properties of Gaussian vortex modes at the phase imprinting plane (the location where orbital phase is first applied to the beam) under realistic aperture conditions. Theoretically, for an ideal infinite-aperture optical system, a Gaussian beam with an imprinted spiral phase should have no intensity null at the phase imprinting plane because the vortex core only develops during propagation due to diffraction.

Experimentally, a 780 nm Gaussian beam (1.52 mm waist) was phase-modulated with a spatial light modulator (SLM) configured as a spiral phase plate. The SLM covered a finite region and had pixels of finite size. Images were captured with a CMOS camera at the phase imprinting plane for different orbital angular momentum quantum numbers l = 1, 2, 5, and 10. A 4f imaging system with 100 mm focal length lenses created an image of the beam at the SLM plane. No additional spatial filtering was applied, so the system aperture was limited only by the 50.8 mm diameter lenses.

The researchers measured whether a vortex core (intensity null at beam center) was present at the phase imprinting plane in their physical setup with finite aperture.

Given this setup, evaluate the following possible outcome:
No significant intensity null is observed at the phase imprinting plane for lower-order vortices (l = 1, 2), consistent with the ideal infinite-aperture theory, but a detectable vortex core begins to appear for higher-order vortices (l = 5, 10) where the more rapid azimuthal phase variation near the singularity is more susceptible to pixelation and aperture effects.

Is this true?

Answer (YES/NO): NO